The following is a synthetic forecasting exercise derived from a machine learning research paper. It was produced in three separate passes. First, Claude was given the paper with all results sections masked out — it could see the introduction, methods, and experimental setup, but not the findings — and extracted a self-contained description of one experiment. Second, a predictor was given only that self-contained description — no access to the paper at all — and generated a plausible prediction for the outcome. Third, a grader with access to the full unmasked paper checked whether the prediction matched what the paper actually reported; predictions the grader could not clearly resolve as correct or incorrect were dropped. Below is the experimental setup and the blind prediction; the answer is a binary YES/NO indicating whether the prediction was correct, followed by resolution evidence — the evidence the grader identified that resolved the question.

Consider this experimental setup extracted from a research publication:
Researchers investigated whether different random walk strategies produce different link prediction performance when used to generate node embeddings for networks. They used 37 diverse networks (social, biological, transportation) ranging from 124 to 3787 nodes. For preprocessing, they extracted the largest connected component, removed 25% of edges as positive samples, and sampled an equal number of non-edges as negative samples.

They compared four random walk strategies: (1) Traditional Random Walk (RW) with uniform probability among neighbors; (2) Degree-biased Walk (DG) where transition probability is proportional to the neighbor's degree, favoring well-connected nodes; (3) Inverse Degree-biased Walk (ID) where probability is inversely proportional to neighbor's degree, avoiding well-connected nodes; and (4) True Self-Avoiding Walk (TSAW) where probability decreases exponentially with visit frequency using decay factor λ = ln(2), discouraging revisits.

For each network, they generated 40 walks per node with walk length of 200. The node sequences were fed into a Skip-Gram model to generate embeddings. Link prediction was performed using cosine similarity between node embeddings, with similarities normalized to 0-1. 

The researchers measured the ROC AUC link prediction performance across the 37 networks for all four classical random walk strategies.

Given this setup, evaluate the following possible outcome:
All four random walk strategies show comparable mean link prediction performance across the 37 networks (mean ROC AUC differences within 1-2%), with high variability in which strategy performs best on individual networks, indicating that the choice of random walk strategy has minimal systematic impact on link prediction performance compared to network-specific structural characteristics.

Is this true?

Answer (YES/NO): YES